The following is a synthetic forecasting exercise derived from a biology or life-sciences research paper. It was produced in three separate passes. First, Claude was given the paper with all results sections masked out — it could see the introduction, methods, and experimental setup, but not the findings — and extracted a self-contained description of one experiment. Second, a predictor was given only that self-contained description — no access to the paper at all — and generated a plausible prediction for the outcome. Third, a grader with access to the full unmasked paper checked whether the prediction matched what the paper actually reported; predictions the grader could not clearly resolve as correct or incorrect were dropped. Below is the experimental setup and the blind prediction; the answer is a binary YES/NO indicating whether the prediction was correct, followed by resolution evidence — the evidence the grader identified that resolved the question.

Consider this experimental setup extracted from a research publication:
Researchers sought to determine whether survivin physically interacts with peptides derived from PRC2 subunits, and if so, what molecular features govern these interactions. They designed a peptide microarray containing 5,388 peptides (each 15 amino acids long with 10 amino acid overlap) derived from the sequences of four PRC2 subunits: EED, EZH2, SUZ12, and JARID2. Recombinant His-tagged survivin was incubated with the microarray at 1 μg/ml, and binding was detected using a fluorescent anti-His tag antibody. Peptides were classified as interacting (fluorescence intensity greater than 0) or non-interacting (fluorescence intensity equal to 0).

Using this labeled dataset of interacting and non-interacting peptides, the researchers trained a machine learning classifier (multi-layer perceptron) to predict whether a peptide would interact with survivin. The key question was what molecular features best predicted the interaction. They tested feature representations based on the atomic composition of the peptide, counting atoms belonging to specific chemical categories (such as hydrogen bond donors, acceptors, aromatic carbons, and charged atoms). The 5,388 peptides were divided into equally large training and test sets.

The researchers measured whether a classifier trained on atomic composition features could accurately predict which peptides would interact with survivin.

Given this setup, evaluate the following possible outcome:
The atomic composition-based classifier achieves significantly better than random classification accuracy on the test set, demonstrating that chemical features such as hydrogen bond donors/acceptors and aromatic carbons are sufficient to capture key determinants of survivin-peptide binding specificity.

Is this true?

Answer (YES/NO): NO